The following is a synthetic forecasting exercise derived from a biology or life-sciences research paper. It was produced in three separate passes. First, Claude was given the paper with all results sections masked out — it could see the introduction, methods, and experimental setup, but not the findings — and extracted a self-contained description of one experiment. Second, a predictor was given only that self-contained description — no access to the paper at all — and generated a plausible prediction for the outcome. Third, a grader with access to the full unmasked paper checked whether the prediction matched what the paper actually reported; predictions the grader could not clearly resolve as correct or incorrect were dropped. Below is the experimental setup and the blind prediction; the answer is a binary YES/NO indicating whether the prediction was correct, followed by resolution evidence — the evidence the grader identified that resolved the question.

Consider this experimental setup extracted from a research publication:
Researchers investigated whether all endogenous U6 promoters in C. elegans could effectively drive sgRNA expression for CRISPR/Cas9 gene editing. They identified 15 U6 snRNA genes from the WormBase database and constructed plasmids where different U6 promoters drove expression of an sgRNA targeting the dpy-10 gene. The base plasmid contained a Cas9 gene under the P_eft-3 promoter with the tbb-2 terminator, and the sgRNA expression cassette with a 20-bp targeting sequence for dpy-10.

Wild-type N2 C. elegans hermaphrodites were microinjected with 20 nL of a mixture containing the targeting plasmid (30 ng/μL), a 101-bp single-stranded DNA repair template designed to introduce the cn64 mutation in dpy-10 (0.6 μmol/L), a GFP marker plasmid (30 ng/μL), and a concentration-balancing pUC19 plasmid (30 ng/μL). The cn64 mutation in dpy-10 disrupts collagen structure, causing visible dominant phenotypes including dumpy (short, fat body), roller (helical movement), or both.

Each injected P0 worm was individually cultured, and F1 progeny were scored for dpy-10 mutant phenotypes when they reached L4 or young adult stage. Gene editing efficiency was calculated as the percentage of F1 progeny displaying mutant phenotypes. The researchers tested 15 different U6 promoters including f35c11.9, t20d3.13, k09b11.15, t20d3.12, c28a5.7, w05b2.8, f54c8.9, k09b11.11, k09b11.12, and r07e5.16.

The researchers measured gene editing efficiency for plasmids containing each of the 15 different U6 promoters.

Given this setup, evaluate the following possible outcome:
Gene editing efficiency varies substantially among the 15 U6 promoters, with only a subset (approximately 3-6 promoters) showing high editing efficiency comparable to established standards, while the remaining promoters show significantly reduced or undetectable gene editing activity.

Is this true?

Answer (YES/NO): YES